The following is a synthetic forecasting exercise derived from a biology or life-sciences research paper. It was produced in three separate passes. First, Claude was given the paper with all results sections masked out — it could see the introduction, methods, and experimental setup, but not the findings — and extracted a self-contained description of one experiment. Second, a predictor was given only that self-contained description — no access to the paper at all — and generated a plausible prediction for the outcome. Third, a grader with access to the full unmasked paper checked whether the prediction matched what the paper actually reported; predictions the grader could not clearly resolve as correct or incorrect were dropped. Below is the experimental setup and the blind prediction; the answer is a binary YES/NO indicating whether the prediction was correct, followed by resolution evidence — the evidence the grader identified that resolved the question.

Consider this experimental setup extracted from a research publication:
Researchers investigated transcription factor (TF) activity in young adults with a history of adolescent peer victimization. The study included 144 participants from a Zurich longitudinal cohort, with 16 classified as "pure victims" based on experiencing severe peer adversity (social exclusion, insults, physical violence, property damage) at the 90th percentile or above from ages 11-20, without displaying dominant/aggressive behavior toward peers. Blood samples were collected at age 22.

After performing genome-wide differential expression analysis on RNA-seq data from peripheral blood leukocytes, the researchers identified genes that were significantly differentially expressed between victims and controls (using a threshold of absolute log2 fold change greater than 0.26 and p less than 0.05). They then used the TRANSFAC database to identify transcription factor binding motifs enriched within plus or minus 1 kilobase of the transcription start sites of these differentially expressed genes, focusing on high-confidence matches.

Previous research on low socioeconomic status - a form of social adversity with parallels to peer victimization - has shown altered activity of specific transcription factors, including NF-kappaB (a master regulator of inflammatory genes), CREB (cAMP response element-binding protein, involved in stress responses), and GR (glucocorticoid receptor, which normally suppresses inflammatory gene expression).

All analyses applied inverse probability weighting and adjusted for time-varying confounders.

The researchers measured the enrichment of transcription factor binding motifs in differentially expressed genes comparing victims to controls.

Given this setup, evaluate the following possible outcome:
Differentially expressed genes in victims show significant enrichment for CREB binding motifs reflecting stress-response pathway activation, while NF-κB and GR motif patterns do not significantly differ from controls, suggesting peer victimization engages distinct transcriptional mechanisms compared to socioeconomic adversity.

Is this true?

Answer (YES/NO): NO